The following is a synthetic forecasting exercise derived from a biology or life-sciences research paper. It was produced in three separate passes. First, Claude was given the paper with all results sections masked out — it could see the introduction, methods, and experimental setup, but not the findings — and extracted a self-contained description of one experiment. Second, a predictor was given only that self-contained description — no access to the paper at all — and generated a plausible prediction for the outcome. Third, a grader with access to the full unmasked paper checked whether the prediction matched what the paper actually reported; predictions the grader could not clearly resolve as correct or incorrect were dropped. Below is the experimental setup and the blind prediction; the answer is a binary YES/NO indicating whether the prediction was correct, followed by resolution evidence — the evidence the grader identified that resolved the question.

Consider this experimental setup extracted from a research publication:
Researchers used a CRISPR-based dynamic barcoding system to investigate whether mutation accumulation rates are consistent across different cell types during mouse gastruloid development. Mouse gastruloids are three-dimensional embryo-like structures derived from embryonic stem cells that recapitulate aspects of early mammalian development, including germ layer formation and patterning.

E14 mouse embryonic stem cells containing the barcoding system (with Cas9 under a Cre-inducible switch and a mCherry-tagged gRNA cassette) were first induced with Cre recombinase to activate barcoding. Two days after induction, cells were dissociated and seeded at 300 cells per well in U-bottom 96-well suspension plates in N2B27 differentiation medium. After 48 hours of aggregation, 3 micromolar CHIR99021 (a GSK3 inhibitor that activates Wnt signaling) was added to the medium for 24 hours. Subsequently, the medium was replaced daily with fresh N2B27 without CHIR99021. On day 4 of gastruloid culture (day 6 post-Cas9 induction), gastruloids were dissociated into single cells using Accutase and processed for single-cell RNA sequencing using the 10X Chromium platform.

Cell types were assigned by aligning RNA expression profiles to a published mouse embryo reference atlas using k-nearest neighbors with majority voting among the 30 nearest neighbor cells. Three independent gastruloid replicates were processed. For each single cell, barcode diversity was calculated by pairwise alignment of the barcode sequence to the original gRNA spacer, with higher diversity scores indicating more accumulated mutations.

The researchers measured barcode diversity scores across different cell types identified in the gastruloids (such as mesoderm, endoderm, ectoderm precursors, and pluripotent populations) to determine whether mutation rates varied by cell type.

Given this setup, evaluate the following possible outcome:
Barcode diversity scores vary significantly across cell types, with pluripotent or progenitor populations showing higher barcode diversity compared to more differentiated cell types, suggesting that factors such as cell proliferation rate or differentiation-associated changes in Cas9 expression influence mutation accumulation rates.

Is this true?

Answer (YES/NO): NO